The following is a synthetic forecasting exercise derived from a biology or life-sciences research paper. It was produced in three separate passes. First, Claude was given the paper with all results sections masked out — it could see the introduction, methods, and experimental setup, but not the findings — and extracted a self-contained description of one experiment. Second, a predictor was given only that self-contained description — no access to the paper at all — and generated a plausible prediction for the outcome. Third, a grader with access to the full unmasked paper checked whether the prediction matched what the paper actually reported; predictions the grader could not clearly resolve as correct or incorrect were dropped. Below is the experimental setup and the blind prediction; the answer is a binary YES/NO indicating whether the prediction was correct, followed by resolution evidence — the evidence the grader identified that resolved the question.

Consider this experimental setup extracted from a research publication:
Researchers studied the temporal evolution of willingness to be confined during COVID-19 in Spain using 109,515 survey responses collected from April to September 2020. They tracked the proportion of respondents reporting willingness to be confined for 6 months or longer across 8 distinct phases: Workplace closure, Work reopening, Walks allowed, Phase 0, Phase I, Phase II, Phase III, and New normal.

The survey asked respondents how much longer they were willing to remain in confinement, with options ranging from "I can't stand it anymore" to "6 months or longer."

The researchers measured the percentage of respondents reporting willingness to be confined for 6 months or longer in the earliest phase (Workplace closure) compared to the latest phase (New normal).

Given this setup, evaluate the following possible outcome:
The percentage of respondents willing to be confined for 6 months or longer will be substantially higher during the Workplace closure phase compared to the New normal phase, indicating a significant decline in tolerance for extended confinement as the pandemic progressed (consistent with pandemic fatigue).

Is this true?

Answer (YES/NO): YES